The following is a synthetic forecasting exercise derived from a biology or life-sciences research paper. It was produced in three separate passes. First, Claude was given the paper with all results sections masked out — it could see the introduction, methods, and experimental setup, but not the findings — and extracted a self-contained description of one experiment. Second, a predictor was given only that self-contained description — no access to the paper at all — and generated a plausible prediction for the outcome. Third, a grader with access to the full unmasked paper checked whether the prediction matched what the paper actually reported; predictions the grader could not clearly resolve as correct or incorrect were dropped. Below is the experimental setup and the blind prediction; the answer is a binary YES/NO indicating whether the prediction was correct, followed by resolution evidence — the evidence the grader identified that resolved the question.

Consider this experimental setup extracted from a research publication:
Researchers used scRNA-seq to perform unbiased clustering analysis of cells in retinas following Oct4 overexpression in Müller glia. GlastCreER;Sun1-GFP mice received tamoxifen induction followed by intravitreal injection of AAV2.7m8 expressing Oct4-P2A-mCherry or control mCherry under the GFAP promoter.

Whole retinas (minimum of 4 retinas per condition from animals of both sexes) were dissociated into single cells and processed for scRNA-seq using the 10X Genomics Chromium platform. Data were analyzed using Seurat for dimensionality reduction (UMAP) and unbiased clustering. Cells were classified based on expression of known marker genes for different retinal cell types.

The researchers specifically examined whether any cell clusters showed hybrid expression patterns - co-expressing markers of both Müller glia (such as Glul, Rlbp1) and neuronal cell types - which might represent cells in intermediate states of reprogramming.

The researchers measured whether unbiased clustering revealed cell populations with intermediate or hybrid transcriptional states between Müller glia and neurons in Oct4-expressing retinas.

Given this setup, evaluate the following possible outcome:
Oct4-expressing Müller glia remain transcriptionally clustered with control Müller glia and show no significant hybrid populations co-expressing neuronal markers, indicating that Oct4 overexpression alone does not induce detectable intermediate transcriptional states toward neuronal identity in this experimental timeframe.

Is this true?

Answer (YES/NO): NO